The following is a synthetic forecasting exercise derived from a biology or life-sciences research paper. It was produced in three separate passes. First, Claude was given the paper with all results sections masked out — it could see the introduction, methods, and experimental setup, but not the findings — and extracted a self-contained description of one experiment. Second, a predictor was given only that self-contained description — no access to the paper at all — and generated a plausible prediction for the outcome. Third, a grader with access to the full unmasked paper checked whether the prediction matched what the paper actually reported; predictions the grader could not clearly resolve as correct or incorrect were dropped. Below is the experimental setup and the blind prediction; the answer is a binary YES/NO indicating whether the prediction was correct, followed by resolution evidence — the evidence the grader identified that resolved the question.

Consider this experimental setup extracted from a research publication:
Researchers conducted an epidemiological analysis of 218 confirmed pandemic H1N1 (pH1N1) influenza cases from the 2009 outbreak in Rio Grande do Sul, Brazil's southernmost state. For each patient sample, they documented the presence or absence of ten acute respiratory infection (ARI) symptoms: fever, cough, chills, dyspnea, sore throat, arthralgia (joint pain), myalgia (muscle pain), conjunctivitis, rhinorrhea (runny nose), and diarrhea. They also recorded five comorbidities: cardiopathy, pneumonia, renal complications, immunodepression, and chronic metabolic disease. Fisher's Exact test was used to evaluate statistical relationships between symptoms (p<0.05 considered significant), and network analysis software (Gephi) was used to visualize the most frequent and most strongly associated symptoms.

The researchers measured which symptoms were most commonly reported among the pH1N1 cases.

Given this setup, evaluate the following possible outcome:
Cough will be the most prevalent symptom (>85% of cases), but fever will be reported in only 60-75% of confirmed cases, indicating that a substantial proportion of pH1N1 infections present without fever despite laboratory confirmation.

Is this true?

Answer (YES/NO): NO